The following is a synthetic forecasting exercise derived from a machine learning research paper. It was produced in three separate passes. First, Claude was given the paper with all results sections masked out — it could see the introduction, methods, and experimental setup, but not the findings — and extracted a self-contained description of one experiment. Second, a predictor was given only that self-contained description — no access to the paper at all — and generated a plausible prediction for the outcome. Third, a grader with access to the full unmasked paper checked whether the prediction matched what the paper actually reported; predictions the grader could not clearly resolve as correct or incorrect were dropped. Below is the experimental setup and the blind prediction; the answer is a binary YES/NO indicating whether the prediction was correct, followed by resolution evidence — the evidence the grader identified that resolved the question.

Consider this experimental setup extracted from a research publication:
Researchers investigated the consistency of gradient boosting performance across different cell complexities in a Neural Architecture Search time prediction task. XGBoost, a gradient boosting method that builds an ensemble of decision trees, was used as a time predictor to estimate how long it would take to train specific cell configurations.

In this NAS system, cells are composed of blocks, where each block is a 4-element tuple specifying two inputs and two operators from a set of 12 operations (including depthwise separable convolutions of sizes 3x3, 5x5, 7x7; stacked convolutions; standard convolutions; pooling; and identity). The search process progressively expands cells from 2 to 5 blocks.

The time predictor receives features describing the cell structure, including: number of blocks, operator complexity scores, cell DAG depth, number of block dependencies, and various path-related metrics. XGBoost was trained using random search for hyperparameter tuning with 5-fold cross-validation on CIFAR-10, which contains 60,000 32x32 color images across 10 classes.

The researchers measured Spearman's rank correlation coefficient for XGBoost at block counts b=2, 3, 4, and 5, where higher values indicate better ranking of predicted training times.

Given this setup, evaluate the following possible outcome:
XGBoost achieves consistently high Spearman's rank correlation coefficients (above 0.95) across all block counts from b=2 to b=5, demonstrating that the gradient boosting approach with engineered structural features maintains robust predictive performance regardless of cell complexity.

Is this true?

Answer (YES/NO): YES